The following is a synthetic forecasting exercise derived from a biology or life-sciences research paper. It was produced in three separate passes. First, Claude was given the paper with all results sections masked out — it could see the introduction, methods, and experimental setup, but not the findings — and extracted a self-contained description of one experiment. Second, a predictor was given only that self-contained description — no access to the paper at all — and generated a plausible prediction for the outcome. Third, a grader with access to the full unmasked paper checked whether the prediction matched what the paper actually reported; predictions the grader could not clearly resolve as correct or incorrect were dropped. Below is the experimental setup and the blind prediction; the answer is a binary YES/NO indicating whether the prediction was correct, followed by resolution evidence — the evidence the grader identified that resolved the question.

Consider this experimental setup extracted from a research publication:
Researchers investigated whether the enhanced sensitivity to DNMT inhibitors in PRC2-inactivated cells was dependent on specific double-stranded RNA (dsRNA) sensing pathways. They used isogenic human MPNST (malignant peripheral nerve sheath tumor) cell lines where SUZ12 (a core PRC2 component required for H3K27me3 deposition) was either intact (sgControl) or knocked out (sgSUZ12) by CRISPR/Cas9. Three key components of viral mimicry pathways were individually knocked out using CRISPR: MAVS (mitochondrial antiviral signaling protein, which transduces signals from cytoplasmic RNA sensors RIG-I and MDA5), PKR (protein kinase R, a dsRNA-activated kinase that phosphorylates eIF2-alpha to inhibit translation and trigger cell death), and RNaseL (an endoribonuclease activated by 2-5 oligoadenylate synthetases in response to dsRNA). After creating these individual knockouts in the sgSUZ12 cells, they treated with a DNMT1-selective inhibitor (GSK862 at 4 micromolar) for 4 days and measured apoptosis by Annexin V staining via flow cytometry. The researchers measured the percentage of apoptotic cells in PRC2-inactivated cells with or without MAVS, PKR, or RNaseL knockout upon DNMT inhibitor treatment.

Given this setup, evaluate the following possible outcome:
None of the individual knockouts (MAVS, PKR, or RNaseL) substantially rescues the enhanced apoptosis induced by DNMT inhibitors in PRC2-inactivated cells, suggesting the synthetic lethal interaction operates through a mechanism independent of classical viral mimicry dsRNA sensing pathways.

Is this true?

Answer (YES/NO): NO